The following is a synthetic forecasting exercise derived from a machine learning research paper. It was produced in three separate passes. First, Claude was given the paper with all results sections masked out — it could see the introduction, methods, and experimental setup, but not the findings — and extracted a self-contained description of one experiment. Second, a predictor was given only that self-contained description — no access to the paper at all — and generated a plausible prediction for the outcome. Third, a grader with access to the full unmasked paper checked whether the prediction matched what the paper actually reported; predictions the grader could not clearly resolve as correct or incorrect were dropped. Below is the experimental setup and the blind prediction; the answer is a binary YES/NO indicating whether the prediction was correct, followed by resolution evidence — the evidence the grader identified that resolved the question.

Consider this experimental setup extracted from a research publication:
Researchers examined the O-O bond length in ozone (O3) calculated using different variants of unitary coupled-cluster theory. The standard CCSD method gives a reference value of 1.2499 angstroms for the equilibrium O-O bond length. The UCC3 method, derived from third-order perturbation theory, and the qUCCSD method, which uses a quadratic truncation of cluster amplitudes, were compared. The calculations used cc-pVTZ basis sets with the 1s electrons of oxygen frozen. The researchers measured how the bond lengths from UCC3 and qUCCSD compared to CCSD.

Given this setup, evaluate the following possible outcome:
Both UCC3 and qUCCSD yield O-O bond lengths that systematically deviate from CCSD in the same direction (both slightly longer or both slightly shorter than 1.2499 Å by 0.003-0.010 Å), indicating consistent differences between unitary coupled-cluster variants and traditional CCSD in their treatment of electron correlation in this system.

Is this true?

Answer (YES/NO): NO